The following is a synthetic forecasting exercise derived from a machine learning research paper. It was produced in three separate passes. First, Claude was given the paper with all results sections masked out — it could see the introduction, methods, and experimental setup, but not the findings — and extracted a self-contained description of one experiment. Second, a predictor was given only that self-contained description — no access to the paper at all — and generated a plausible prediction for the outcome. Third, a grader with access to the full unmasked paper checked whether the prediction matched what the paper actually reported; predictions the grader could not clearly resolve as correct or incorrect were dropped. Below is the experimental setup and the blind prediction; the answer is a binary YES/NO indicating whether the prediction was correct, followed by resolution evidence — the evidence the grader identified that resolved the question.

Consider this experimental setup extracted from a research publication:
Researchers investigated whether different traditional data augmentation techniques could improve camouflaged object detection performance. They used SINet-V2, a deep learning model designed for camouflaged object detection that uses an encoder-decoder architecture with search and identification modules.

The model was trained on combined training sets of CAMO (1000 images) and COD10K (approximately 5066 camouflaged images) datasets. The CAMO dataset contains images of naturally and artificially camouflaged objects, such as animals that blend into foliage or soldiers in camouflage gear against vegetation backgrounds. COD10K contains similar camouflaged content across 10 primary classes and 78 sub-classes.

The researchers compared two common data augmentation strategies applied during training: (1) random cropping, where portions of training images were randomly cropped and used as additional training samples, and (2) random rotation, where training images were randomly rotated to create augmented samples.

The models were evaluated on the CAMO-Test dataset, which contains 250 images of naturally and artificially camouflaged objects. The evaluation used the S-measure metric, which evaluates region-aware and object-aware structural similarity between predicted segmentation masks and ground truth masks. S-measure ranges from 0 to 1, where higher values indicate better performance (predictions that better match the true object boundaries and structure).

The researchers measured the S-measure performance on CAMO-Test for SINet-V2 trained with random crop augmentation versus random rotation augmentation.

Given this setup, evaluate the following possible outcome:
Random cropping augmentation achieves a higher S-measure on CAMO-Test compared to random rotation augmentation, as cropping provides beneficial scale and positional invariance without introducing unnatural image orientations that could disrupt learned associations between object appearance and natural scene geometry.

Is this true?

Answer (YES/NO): NO